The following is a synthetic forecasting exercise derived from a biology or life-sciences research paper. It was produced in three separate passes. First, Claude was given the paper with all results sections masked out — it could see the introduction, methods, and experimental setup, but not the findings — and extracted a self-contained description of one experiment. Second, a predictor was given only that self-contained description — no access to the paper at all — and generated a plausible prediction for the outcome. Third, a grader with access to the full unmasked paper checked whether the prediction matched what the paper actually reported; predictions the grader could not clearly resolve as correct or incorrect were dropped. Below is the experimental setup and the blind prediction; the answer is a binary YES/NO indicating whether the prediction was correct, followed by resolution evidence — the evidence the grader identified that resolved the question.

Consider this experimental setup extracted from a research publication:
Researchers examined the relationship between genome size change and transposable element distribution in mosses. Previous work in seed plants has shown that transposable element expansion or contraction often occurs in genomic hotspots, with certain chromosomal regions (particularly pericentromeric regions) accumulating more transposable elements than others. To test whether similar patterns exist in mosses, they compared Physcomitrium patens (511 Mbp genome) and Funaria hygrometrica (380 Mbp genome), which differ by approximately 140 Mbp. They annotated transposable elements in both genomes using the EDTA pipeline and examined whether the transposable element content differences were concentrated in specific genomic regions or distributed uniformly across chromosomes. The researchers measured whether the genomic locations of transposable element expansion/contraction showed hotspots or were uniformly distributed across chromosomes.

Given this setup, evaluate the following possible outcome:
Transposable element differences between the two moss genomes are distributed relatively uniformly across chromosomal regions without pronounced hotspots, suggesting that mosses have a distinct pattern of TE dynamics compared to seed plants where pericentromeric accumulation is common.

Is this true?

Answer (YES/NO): YES